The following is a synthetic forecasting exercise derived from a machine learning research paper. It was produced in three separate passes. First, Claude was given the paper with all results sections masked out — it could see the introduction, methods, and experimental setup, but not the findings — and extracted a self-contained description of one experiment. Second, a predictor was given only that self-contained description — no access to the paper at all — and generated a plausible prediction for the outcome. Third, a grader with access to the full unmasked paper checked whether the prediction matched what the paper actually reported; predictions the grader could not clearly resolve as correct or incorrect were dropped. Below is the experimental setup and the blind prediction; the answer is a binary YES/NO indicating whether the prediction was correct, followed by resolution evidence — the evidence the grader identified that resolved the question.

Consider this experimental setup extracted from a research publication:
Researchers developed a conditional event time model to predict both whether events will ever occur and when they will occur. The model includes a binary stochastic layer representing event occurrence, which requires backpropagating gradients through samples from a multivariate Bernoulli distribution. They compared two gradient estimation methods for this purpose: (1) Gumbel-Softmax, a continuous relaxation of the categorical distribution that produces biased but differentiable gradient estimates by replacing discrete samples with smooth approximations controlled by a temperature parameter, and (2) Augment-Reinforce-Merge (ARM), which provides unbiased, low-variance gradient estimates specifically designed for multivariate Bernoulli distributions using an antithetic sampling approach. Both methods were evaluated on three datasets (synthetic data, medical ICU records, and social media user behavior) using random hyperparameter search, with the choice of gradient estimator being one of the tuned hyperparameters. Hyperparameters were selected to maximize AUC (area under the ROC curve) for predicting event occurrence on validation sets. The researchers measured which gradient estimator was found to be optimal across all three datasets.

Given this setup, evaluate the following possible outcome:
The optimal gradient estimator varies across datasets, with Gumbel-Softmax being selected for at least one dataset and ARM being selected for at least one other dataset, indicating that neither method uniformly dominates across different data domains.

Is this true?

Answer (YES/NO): NO